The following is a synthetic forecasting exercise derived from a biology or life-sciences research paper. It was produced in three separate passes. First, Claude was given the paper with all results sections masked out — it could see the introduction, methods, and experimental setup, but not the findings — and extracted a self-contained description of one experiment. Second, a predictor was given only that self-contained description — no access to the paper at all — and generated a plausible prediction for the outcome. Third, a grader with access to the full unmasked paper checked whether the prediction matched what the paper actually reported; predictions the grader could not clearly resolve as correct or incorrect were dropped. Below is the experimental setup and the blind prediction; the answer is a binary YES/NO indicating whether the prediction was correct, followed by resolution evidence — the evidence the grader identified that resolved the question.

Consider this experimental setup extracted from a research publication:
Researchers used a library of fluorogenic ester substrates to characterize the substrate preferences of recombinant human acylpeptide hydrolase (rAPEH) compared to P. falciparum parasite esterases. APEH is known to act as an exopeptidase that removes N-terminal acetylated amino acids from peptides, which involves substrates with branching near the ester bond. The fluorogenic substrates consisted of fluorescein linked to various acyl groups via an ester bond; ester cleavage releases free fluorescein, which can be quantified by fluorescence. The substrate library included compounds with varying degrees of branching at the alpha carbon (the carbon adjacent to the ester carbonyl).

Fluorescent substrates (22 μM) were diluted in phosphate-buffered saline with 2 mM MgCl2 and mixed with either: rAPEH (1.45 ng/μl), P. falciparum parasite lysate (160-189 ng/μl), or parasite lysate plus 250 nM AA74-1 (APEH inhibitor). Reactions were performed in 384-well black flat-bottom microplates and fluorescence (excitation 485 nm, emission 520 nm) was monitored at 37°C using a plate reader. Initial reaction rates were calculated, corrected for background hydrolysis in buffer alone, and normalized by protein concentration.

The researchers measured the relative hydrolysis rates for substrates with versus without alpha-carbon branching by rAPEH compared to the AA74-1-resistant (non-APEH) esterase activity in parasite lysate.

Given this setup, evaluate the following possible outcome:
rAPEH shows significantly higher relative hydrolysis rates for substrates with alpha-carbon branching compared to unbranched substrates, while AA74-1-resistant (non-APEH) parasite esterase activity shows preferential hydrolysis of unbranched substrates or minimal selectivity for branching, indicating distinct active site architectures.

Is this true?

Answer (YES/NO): YES